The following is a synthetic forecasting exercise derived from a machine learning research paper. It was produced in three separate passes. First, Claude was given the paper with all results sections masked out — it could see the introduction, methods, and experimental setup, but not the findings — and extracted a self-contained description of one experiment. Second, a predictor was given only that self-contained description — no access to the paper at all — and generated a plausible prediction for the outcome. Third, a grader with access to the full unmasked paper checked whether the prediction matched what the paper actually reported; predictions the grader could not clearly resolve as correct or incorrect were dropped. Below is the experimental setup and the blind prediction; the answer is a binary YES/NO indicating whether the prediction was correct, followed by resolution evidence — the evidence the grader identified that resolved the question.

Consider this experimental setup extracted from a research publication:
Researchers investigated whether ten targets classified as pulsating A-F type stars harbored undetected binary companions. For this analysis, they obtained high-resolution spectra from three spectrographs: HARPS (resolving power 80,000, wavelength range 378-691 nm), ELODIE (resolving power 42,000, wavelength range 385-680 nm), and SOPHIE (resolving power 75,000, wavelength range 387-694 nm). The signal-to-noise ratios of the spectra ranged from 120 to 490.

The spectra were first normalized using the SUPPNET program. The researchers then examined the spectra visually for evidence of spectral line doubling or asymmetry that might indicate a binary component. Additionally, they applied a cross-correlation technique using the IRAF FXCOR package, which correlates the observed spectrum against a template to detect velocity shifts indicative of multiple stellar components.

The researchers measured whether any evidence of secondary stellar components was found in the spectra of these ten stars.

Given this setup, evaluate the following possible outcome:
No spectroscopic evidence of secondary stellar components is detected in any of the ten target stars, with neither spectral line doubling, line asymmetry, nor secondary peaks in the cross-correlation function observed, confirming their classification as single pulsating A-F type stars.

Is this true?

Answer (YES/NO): YES